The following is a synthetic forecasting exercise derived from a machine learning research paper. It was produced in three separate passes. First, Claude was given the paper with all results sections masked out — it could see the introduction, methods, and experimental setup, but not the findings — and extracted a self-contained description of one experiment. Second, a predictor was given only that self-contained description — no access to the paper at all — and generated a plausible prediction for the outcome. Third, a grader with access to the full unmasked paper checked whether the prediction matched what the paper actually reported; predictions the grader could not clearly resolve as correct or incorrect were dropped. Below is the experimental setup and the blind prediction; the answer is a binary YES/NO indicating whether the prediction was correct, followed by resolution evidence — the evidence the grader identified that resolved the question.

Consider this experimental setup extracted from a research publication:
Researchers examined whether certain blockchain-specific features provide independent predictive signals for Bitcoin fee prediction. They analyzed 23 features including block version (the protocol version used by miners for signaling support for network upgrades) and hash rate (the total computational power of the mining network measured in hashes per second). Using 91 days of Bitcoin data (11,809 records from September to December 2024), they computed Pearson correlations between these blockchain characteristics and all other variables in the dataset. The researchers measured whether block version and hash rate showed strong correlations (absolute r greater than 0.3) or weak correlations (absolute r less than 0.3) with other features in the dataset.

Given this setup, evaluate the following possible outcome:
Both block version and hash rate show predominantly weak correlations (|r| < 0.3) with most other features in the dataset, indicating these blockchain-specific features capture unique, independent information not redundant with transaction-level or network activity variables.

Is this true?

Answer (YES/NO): YES